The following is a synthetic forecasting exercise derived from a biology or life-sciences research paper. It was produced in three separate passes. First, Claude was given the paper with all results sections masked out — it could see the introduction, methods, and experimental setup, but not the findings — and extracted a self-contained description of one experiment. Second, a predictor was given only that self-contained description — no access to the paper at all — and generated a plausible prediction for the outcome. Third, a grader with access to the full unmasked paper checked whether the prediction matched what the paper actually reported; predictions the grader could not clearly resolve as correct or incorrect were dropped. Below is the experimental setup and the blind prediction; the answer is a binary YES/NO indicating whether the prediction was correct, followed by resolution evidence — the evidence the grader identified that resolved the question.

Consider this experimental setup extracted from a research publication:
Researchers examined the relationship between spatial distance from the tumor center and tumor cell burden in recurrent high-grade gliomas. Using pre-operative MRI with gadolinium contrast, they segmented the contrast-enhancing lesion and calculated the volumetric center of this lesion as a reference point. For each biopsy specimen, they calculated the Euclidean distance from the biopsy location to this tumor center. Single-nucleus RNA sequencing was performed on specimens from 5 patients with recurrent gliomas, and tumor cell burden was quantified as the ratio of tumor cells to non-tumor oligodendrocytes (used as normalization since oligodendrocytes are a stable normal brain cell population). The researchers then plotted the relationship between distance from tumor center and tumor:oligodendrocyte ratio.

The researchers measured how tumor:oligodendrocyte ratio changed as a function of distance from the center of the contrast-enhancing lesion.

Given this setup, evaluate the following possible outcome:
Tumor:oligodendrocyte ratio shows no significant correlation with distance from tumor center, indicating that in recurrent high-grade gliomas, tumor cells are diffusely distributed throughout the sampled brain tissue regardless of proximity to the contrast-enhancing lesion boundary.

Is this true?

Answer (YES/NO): NO